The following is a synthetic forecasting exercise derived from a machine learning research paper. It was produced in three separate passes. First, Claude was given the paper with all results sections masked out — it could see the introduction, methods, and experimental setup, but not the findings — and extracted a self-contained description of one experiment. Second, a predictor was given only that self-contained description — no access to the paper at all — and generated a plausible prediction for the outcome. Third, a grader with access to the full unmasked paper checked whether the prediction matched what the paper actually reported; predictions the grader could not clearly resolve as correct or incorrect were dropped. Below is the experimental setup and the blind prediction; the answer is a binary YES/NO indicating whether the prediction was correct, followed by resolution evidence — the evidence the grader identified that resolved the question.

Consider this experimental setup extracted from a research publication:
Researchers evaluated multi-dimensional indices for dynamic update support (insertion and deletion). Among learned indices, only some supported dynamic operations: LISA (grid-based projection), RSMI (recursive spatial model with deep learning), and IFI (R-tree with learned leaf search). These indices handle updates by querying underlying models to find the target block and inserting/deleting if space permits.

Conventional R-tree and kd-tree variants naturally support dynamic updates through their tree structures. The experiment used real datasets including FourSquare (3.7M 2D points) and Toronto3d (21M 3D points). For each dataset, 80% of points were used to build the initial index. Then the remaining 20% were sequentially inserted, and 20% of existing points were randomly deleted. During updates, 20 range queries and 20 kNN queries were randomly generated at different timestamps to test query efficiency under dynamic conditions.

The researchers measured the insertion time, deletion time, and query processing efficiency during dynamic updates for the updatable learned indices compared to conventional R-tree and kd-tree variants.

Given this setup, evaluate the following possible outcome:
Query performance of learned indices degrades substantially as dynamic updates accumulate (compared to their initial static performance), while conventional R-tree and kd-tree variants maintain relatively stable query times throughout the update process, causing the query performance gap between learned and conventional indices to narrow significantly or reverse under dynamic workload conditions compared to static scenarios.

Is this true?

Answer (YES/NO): YES